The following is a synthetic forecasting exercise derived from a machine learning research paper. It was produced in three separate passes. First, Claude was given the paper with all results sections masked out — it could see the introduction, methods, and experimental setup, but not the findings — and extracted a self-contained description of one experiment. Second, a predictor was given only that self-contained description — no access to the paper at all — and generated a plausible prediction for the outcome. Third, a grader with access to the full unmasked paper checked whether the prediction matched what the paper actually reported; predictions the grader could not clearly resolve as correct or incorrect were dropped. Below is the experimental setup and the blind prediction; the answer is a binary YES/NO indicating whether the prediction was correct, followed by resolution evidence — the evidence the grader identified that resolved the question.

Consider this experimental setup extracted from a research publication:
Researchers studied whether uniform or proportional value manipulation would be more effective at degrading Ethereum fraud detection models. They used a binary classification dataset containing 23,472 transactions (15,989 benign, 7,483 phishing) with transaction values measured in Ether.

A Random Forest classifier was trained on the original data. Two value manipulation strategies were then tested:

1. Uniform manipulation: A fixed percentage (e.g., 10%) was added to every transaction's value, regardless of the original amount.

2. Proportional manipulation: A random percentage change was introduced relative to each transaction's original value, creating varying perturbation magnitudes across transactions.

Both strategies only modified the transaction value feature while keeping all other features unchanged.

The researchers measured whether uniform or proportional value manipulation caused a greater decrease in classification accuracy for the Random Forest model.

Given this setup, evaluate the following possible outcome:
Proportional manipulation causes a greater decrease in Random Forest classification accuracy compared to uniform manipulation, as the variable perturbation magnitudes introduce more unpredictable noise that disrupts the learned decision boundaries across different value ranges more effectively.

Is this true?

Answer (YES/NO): NO